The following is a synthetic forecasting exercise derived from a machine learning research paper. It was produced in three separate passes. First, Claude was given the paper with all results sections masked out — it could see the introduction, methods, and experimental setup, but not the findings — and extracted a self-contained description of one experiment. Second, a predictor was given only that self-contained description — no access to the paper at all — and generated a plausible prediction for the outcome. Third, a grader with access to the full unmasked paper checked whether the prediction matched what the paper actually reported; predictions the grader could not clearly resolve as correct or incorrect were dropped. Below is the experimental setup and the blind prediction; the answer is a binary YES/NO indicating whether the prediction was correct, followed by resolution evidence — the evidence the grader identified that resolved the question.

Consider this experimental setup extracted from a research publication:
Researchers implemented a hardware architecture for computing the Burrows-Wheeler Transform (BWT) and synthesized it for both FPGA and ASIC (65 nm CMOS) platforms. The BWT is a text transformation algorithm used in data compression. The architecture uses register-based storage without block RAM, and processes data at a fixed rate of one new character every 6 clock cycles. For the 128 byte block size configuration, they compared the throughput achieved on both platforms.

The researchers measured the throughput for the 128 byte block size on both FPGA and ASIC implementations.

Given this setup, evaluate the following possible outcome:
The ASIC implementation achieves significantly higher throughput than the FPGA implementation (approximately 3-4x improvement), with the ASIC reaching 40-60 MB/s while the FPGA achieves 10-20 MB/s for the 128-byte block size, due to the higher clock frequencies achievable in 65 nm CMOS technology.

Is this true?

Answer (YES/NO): NO